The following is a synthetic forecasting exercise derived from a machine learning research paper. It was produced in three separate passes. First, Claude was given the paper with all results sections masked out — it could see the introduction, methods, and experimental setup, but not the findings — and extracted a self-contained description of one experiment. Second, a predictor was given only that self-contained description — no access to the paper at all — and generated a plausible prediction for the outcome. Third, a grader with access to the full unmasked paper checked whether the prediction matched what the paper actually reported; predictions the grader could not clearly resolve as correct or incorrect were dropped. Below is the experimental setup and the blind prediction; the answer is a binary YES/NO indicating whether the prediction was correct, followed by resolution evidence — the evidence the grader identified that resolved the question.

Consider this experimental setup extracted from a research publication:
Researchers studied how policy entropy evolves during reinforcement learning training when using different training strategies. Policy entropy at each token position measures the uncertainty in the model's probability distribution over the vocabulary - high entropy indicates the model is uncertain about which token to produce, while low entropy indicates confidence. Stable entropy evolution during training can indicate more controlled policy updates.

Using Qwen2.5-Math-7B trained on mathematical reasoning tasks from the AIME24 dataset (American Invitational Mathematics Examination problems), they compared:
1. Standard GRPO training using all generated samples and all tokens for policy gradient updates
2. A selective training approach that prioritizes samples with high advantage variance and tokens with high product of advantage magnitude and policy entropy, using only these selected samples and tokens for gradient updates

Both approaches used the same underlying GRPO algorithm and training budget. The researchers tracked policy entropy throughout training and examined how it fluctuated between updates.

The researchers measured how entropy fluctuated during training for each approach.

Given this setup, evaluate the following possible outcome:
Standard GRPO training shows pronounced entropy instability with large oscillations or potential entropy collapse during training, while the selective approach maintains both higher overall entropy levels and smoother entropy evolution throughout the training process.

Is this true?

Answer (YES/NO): NO